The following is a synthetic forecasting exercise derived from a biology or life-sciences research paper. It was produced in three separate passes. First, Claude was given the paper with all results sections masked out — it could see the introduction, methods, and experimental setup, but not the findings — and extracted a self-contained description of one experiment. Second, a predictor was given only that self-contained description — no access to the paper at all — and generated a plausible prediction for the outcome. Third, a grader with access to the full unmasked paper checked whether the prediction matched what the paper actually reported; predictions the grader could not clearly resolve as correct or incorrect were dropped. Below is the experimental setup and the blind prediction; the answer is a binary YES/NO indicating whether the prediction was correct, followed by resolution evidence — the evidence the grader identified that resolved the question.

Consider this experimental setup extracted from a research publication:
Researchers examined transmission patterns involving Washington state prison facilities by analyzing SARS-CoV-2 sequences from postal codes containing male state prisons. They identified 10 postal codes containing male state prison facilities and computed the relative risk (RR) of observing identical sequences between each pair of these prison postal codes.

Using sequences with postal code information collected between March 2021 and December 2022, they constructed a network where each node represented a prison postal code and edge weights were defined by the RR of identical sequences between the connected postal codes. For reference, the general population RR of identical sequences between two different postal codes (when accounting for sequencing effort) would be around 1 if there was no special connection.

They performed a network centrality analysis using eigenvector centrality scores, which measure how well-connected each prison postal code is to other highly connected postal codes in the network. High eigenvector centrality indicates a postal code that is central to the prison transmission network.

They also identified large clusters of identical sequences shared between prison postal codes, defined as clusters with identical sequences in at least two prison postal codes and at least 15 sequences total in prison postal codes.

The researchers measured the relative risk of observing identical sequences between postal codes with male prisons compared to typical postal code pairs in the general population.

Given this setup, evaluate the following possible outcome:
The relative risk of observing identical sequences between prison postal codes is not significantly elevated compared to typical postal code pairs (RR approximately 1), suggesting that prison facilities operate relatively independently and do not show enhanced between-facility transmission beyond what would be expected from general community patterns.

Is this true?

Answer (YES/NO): NO